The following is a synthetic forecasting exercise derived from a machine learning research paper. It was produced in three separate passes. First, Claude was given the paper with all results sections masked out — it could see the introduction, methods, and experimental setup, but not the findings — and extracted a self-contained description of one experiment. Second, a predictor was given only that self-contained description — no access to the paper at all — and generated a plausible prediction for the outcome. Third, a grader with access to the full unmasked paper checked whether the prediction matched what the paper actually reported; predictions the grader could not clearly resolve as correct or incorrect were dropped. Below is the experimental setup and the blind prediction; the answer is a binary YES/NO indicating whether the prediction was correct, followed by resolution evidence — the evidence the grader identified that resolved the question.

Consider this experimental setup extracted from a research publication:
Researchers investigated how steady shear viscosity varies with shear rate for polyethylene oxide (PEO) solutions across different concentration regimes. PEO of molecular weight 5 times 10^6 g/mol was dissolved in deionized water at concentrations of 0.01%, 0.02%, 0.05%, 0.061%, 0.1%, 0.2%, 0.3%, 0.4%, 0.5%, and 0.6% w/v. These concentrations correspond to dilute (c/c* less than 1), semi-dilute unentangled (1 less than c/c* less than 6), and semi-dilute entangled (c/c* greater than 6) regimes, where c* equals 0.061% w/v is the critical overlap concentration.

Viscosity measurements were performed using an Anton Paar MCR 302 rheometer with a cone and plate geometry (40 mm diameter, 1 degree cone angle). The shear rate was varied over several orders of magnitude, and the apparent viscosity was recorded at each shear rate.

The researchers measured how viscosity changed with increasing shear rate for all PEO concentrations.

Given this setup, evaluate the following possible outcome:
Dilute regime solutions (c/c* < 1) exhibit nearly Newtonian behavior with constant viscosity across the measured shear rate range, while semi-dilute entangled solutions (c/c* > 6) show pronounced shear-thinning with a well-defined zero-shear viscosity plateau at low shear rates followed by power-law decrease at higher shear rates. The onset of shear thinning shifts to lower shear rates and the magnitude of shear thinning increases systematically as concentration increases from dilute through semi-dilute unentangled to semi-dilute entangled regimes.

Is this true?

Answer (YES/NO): NO